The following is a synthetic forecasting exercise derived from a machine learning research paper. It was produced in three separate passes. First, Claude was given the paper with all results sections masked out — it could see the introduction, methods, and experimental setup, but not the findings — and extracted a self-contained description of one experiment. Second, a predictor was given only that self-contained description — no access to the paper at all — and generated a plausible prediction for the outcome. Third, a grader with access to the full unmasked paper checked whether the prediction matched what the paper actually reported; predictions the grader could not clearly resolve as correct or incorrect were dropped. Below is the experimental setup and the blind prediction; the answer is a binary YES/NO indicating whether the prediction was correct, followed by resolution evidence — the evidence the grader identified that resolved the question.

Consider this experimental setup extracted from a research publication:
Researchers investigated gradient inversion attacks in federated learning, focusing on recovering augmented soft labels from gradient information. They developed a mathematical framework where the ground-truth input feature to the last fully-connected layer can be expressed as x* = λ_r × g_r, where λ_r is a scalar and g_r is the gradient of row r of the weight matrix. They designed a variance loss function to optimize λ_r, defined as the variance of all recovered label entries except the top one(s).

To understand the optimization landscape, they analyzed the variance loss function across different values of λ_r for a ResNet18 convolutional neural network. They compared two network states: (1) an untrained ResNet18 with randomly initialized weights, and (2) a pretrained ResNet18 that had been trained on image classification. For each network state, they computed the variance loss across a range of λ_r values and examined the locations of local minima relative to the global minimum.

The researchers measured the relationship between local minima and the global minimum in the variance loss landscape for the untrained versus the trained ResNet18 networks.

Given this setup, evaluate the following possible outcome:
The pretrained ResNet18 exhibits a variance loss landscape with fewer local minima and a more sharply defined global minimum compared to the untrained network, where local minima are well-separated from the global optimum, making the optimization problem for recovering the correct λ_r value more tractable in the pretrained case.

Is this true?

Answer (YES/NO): NO